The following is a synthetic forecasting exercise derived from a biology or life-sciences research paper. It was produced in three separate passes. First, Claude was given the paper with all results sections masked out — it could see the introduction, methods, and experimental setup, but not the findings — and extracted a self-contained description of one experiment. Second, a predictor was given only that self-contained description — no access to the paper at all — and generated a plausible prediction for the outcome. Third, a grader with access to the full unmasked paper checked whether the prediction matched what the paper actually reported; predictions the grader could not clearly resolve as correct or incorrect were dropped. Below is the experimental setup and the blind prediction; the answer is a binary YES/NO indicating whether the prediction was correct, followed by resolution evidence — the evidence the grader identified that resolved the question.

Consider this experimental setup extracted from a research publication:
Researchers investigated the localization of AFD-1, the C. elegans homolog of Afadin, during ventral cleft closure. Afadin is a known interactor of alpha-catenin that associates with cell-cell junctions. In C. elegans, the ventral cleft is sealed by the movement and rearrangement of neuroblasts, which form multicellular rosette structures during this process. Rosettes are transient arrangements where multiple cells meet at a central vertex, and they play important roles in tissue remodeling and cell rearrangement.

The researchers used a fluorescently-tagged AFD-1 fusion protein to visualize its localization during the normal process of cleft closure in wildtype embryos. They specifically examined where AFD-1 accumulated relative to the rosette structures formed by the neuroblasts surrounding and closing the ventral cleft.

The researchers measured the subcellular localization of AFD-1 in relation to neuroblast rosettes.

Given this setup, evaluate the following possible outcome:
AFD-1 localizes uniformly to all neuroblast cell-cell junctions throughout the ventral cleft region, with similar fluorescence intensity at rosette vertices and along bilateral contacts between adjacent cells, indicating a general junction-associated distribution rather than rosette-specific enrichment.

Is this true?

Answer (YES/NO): NO